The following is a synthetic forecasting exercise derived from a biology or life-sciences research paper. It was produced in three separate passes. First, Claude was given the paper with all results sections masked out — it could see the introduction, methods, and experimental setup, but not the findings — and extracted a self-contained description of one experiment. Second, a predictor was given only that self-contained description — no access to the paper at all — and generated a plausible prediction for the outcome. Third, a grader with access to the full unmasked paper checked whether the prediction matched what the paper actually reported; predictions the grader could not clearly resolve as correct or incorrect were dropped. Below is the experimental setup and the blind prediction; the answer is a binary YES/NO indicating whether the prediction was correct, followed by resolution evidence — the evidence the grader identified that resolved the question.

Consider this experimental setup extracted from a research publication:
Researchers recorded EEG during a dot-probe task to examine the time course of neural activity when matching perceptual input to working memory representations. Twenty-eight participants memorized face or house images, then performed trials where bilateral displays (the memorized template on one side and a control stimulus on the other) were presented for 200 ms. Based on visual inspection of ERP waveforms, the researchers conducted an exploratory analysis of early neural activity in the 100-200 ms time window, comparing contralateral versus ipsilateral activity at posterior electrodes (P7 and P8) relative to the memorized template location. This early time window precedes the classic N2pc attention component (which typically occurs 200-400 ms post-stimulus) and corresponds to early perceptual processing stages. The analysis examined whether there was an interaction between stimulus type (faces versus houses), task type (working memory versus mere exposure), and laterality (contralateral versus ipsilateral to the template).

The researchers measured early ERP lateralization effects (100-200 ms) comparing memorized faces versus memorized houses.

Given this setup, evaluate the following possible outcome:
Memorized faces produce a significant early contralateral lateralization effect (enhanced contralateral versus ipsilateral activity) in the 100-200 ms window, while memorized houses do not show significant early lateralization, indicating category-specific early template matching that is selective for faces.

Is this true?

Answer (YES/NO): YES